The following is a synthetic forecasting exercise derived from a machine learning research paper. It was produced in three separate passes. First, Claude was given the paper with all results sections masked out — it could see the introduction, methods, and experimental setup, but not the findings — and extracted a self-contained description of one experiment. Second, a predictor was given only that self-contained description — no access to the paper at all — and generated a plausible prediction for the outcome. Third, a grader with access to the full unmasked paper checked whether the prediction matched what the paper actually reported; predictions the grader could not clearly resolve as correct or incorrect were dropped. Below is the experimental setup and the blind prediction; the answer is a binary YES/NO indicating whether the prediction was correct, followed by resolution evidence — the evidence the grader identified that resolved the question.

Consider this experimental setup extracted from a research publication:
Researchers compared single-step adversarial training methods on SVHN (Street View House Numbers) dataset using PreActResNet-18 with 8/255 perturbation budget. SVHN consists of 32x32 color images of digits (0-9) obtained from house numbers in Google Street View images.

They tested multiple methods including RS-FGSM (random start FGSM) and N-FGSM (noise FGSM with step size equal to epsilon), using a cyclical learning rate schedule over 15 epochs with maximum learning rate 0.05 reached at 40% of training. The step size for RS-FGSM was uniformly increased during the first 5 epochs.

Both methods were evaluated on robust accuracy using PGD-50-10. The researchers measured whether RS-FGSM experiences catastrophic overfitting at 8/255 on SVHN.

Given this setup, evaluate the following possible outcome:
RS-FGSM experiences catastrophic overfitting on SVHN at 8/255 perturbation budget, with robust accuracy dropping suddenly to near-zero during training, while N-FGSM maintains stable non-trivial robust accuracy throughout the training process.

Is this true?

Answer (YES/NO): YES